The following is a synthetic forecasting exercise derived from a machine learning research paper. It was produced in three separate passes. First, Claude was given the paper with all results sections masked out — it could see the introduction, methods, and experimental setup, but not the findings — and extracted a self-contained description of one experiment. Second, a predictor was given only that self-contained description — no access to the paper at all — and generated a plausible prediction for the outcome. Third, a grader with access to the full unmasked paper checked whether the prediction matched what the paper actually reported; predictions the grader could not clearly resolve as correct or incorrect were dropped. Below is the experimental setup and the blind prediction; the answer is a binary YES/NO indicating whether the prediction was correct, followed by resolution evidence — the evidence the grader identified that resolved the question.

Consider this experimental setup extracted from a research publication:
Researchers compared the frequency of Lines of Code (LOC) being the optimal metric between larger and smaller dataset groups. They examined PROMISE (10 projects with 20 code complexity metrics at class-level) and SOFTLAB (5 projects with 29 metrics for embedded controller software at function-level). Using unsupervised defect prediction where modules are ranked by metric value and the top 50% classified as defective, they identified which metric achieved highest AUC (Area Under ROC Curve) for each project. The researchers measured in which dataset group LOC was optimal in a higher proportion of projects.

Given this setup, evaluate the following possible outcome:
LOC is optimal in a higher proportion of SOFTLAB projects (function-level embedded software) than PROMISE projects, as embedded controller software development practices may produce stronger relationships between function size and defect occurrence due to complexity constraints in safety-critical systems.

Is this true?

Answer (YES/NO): YES